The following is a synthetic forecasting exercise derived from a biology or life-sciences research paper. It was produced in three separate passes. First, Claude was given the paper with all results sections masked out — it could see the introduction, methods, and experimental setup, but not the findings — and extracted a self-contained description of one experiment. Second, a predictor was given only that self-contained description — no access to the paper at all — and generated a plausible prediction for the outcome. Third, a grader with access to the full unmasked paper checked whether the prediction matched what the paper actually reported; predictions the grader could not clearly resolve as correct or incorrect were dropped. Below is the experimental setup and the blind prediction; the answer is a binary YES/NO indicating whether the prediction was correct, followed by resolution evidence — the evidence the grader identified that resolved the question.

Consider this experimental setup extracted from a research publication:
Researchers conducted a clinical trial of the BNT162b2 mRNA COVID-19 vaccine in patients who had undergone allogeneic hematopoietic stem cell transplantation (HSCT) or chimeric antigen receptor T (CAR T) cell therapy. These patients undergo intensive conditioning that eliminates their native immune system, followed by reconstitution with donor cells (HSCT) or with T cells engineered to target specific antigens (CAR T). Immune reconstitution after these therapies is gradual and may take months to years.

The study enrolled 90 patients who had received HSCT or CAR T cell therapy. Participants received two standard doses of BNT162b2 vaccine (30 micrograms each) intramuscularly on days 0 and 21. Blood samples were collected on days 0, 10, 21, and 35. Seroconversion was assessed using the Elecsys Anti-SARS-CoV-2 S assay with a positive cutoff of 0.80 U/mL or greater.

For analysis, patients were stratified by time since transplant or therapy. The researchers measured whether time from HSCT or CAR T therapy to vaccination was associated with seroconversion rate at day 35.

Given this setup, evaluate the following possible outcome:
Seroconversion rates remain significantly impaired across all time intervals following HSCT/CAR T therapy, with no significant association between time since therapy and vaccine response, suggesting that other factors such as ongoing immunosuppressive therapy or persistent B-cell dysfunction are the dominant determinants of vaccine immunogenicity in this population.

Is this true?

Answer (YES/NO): NO